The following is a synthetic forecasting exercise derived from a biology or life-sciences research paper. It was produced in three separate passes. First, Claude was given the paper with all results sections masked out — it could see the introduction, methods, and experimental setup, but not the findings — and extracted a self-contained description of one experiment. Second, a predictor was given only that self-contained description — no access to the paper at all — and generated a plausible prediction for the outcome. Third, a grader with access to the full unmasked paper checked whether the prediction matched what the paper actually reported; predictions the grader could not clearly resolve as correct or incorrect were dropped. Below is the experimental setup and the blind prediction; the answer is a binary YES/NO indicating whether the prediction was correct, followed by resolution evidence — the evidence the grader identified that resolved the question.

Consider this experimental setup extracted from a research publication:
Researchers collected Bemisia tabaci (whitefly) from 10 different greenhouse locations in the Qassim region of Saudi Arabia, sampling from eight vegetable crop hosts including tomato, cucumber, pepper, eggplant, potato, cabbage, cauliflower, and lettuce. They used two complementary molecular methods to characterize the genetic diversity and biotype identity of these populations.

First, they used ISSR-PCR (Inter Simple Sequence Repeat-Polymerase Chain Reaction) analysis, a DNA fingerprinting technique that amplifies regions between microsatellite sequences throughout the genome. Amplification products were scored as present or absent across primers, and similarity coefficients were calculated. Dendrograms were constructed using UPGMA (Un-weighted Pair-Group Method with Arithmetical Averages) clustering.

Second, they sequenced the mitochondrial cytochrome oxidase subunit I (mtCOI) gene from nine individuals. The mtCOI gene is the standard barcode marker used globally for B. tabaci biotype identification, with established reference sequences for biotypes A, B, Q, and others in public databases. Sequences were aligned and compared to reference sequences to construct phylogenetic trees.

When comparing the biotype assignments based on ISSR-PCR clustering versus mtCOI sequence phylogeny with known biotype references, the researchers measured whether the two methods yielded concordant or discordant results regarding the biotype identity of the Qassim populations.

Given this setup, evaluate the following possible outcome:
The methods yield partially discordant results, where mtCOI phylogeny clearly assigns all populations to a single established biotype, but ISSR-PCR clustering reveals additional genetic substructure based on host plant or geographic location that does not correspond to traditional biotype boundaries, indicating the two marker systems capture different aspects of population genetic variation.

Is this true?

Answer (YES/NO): YES